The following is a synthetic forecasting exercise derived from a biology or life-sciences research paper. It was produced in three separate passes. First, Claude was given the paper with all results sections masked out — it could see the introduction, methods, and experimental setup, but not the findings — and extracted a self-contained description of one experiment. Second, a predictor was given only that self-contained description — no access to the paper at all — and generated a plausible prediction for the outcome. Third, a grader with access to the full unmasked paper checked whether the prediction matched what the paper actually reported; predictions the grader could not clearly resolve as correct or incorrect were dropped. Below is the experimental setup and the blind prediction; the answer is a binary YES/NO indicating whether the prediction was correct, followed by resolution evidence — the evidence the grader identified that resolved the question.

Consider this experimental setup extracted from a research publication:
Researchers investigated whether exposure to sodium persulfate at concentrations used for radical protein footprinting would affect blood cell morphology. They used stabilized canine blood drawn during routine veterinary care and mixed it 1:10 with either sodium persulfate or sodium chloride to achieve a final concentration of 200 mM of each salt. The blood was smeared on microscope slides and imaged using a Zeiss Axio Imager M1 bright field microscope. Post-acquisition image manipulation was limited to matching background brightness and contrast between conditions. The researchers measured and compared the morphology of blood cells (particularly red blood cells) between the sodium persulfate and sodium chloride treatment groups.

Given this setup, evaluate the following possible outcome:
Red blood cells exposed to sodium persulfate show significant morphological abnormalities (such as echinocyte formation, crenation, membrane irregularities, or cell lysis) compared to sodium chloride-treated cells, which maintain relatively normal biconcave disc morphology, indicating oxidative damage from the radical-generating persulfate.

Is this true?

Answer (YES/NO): NO